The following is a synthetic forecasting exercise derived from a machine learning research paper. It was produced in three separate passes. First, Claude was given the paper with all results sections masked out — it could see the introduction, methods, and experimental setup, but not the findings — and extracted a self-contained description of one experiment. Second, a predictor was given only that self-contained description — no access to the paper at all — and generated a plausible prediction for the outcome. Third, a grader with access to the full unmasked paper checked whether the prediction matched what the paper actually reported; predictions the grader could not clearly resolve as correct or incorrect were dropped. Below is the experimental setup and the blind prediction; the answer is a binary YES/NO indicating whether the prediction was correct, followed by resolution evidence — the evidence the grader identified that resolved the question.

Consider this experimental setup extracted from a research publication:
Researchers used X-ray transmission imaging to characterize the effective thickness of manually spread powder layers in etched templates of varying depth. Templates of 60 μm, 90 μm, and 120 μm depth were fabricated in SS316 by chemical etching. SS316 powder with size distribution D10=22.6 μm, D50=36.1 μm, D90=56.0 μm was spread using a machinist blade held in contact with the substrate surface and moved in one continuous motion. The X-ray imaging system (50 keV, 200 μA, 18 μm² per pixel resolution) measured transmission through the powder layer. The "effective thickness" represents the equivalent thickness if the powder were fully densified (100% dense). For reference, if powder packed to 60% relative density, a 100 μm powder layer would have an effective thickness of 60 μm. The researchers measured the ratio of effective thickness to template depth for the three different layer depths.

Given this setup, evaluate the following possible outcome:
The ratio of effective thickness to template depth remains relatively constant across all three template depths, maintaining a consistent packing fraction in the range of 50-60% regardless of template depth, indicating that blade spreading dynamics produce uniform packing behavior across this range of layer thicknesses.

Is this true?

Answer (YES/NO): NO